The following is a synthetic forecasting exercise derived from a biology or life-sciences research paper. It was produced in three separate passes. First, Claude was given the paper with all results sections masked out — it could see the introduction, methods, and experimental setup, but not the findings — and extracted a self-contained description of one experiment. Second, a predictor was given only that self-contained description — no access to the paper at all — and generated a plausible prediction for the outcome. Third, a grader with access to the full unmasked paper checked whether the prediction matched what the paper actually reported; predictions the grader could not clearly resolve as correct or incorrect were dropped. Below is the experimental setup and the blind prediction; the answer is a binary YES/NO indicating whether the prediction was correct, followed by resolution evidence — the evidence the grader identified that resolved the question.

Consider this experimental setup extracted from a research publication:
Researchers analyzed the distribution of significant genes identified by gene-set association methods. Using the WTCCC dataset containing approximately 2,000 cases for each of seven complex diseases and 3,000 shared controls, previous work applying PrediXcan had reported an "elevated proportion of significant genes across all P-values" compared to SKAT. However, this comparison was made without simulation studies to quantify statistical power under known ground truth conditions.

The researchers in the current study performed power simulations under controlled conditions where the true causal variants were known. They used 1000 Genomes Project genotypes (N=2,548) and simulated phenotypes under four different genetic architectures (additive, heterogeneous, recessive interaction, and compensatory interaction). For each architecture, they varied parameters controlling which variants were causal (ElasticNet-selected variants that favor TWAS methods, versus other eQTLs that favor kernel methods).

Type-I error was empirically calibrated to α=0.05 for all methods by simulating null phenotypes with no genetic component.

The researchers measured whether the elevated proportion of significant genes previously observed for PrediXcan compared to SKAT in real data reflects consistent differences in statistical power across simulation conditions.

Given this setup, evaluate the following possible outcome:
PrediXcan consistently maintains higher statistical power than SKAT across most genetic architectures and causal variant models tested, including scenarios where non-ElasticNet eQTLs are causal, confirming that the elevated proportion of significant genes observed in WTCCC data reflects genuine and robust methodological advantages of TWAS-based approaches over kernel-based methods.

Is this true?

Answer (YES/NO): NO